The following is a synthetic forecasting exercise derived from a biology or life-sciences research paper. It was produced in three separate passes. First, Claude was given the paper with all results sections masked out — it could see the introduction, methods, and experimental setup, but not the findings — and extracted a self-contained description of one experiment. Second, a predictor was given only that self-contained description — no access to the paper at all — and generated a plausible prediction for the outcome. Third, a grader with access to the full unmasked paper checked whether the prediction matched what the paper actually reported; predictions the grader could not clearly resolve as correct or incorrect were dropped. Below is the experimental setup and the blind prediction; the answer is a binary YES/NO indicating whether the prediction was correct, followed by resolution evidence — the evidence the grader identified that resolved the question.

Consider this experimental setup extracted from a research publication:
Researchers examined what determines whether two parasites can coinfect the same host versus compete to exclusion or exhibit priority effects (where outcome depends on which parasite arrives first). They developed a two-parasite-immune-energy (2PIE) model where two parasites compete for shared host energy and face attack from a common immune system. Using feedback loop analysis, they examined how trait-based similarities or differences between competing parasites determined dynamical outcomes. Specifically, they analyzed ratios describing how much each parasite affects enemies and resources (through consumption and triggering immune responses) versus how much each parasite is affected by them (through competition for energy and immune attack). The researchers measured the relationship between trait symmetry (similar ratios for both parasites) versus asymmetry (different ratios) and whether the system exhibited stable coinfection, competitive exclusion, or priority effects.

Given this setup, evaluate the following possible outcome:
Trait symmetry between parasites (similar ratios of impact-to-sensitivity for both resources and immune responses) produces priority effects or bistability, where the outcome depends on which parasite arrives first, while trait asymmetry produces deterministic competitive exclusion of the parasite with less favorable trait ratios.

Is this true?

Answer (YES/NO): NO